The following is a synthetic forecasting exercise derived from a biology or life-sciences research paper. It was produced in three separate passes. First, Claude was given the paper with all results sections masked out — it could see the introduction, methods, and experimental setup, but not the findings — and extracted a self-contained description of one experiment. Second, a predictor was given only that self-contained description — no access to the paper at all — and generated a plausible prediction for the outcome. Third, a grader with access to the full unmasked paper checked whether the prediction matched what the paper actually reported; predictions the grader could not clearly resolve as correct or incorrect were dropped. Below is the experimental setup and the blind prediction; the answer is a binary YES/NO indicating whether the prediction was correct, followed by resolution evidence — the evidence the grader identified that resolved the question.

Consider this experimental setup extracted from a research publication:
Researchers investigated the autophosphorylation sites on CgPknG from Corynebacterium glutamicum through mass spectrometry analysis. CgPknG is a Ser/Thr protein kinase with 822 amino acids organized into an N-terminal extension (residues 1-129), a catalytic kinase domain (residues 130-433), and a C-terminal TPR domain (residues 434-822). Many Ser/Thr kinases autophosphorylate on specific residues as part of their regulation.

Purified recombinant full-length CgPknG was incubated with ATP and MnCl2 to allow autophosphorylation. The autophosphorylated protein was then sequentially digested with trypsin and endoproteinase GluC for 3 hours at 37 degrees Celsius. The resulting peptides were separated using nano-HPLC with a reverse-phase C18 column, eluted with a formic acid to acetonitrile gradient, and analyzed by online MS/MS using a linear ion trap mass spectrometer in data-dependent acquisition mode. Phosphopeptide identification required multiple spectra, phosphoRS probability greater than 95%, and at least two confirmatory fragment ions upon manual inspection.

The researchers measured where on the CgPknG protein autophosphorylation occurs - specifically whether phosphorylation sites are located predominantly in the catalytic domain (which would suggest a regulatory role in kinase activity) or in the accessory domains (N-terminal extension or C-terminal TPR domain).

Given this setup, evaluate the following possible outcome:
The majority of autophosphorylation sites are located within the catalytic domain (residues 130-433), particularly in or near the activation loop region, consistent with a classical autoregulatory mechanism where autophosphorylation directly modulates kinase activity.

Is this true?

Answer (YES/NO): NO